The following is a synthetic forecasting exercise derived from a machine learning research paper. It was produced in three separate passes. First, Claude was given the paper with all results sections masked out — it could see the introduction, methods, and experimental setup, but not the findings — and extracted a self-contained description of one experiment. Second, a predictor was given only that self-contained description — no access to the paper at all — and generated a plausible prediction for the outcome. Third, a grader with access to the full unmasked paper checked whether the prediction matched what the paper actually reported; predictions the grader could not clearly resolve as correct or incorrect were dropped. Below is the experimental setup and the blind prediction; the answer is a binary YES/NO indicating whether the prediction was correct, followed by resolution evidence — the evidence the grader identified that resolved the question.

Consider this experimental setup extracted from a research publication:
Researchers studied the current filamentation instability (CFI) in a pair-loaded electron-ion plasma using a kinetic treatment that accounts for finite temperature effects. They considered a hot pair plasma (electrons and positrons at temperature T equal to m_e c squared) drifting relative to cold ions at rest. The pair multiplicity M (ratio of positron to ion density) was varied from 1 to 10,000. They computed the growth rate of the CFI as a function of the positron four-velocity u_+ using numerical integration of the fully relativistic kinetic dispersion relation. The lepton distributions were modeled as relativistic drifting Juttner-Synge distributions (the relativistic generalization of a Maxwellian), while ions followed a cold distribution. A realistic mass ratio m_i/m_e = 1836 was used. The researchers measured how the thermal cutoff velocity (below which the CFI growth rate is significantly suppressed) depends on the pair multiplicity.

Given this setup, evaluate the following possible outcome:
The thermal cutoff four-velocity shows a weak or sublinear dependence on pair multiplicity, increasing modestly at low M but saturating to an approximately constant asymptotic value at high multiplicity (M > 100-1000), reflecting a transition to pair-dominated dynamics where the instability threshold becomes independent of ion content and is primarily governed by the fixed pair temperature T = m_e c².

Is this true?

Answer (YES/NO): NO